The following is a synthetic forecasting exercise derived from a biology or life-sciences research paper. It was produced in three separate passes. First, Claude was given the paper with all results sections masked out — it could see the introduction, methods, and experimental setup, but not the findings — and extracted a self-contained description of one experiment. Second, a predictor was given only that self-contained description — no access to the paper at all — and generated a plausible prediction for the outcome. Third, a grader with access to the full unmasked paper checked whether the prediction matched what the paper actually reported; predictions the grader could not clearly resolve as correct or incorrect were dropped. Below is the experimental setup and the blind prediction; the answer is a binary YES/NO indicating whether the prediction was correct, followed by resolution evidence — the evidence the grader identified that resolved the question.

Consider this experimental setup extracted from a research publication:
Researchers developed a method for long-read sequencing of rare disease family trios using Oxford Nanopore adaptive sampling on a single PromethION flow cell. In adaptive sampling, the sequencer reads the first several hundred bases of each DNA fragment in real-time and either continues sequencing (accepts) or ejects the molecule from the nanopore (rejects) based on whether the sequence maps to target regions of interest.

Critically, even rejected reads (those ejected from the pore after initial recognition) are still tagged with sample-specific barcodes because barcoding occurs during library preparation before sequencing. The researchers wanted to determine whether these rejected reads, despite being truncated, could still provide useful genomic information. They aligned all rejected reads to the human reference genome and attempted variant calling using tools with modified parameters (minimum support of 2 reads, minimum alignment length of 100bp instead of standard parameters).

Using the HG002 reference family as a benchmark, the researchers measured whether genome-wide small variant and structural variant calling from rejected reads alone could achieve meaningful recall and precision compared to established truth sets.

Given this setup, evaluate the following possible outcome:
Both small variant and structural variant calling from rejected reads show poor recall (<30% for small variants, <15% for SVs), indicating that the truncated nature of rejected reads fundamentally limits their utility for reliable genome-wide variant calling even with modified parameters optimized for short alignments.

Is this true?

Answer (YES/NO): NO